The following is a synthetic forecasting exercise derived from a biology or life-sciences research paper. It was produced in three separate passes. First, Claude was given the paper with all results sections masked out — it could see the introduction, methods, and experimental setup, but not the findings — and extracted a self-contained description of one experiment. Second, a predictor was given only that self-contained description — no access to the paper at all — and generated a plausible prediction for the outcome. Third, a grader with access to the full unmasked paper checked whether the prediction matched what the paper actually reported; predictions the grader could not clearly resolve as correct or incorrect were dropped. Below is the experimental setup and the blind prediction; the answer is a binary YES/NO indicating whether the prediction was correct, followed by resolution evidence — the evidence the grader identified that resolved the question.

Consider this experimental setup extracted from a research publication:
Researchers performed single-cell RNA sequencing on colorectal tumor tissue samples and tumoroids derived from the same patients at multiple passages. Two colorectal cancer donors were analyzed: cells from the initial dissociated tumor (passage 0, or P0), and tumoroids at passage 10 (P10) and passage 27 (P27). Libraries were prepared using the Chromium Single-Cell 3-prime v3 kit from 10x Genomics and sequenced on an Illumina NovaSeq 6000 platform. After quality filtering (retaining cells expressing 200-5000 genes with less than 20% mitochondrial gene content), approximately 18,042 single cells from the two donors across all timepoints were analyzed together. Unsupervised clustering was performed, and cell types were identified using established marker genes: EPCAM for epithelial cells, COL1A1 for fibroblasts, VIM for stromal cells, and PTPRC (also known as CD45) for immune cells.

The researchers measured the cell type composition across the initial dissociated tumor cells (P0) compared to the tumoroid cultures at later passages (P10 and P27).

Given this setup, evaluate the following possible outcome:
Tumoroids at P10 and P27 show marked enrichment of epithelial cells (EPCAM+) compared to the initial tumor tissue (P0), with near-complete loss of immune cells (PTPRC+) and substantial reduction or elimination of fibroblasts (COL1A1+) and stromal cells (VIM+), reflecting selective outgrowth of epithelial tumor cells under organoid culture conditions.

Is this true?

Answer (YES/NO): YES